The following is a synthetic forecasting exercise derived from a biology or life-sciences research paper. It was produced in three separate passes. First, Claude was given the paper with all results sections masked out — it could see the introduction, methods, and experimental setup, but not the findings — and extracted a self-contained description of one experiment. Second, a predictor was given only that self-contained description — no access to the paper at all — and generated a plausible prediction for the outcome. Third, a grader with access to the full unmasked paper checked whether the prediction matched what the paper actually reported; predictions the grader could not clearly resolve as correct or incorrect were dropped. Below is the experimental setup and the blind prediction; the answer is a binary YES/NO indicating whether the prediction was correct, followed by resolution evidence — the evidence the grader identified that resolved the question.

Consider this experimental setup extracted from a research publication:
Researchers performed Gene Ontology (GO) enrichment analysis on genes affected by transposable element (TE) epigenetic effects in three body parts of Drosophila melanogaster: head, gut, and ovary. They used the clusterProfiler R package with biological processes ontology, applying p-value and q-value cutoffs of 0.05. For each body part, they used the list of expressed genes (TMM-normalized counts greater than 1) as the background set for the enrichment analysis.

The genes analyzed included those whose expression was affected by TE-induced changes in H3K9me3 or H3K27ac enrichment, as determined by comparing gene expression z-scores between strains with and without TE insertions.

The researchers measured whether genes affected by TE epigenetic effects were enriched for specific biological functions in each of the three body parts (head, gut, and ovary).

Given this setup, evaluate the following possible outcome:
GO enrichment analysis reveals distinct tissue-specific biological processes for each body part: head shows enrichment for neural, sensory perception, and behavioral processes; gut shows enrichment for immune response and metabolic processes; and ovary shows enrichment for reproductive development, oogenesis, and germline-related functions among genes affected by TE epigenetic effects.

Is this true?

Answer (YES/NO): NO